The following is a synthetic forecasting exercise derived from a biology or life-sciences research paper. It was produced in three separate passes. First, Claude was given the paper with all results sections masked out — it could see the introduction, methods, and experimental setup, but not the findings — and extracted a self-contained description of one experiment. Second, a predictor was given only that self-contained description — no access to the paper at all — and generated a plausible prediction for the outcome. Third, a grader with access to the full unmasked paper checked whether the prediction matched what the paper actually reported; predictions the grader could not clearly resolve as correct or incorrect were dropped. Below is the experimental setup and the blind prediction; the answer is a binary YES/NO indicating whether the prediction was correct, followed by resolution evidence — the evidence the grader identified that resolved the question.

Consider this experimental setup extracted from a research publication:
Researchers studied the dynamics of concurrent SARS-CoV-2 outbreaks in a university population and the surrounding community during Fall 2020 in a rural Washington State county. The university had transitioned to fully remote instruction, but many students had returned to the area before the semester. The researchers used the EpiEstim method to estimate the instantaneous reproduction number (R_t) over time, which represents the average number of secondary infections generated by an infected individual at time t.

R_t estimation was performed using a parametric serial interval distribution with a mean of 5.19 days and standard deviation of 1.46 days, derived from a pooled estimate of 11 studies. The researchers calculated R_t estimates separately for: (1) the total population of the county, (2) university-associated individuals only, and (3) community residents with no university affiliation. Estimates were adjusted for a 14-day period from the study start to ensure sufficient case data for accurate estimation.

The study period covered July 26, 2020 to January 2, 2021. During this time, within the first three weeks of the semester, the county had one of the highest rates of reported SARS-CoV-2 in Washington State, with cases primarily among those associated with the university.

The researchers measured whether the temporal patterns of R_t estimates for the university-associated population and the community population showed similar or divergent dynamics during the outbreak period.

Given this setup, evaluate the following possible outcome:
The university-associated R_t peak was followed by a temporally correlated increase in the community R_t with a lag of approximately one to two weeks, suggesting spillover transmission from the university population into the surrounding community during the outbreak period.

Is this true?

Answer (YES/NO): NO